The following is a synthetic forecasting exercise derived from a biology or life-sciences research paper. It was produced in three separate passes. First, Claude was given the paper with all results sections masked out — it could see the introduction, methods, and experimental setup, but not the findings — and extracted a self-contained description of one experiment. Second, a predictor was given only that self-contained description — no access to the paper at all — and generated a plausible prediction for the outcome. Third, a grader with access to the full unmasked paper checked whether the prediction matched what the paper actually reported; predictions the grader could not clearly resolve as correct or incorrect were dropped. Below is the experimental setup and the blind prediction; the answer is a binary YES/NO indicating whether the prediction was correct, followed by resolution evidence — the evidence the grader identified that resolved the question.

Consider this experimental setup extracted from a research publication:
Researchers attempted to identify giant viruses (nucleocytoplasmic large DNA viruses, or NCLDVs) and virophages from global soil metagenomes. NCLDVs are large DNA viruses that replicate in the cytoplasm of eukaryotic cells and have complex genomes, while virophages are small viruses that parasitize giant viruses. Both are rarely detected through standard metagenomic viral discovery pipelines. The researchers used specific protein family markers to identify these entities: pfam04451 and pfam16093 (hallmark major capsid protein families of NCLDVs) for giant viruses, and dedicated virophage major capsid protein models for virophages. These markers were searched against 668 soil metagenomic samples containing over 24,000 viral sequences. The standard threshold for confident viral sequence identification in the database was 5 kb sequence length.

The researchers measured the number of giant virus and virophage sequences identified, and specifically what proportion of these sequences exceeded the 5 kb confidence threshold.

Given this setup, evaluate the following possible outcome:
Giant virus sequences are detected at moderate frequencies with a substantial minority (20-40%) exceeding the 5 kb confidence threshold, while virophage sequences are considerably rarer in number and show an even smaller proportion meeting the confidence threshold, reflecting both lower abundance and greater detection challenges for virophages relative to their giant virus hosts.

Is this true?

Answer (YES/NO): NO